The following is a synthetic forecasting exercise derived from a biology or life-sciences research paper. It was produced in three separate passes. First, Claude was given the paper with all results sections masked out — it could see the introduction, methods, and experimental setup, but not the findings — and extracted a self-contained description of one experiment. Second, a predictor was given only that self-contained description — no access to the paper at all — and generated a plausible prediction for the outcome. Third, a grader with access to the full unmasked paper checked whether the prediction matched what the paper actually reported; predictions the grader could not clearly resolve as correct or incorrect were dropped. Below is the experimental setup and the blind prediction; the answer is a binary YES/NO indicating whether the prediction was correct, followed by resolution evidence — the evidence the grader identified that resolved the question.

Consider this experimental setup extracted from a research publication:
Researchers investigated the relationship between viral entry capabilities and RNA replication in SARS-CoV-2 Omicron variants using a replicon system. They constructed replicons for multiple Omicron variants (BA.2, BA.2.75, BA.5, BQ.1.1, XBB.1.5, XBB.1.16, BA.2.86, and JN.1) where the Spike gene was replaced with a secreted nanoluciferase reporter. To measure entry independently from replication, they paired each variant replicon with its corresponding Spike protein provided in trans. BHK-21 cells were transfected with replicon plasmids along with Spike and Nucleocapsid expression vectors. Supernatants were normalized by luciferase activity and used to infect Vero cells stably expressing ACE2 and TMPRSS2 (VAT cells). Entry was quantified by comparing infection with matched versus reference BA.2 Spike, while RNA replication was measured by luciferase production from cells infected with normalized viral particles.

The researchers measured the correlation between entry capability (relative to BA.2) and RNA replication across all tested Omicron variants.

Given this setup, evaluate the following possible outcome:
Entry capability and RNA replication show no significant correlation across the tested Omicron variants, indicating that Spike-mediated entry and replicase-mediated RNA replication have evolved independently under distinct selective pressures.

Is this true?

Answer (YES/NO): NO